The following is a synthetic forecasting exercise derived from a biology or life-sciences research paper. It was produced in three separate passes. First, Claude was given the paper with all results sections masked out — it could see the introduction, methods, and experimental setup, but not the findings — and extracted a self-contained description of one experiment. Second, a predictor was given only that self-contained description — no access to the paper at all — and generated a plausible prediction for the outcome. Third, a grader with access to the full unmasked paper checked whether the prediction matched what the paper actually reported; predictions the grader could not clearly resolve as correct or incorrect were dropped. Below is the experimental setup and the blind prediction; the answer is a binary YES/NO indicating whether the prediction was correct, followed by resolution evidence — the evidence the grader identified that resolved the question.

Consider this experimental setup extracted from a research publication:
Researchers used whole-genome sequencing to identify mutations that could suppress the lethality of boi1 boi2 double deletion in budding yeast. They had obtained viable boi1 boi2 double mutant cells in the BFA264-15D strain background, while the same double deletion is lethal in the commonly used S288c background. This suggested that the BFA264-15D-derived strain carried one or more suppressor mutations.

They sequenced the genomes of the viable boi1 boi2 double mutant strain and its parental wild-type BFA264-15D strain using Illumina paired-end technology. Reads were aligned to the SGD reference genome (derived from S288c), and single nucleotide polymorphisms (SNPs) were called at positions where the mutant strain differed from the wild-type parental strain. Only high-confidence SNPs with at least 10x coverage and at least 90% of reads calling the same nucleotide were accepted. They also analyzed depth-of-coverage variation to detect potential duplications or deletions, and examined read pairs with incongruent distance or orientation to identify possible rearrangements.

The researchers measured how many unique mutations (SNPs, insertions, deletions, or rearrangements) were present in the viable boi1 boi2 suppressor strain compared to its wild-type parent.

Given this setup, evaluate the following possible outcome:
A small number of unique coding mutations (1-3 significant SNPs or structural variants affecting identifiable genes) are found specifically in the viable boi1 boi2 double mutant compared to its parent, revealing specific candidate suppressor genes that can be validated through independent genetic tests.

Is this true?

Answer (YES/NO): NO